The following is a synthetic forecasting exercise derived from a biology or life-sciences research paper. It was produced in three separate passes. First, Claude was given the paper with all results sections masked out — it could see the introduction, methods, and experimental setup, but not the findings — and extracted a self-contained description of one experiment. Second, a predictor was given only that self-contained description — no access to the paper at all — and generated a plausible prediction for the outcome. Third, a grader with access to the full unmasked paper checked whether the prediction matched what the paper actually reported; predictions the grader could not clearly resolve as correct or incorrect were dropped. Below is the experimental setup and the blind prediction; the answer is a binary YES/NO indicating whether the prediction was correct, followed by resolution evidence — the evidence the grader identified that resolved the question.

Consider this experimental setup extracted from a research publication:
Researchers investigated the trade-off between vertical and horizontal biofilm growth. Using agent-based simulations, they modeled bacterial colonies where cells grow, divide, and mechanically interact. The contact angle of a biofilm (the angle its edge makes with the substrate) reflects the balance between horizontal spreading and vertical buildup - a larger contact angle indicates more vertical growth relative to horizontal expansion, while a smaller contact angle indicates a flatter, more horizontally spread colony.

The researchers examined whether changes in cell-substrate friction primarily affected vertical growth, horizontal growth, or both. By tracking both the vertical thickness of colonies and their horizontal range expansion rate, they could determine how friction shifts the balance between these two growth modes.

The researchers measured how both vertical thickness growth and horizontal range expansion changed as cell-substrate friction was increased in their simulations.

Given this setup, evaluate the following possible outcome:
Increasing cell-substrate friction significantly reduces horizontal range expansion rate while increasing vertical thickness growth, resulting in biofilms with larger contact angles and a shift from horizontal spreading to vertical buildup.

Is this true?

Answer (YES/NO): YES